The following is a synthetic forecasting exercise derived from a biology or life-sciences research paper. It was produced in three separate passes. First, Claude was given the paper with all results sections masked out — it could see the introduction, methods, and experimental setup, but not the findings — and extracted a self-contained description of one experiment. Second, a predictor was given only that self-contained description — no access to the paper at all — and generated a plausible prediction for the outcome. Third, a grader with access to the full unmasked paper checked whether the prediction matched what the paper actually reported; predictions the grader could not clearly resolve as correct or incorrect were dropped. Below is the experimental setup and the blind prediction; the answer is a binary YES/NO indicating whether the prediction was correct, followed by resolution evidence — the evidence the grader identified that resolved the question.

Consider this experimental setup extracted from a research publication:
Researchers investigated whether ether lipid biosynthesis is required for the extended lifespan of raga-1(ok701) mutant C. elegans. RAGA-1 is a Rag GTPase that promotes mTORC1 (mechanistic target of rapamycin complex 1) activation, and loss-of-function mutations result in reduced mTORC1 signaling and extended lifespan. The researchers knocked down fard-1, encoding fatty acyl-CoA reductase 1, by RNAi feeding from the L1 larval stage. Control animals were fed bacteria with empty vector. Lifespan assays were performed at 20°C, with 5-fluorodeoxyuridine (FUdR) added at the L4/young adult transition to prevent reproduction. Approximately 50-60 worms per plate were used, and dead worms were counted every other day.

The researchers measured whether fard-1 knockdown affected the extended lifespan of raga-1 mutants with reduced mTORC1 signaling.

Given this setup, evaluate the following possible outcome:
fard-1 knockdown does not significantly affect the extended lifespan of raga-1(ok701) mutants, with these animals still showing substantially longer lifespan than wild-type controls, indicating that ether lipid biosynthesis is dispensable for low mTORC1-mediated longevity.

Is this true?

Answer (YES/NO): NO